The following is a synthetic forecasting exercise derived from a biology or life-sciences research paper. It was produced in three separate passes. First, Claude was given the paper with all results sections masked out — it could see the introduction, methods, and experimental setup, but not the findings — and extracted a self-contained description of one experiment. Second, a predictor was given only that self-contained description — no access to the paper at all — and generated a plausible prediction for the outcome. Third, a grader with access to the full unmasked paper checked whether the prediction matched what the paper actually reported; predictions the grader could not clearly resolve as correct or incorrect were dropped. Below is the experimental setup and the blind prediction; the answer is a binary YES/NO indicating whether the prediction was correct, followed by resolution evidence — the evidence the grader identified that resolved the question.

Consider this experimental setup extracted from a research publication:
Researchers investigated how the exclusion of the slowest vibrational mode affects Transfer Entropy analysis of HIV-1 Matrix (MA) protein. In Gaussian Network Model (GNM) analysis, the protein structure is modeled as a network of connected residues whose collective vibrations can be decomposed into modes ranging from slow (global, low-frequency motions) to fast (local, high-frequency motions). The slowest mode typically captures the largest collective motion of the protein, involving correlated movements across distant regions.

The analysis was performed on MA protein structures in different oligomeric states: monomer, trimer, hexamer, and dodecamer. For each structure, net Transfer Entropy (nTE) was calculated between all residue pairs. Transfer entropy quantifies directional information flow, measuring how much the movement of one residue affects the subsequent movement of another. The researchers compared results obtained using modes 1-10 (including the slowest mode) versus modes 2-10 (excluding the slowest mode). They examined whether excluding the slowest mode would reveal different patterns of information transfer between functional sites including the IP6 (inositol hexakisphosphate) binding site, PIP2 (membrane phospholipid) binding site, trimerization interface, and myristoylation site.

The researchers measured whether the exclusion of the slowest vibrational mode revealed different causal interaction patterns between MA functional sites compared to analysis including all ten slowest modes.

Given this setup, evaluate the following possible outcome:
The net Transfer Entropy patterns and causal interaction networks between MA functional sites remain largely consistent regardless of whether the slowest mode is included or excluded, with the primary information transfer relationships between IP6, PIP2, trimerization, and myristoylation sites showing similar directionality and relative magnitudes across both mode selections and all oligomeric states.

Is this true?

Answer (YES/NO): NO